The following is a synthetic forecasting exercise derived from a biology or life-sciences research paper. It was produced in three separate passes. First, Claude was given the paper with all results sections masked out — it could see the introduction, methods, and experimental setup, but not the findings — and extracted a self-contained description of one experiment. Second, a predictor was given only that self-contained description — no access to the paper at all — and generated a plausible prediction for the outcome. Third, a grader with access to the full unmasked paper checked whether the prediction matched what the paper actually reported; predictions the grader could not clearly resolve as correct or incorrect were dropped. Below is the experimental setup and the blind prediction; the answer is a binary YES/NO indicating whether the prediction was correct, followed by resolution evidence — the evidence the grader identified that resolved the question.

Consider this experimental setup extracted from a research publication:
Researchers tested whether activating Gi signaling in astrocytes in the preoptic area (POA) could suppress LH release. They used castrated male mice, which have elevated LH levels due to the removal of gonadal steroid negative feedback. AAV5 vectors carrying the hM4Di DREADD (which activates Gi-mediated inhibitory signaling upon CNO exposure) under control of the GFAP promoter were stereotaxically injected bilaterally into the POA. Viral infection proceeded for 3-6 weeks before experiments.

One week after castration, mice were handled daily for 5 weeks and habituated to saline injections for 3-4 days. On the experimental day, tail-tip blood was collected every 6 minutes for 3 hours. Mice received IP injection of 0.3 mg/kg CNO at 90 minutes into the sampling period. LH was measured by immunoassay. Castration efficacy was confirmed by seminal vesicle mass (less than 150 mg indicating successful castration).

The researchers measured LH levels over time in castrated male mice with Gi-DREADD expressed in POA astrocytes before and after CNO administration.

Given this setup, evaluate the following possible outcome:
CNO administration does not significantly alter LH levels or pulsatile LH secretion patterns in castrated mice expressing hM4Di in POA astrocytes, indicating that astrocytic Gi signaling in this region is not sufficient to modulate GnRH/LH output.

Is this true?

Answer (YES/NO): YES